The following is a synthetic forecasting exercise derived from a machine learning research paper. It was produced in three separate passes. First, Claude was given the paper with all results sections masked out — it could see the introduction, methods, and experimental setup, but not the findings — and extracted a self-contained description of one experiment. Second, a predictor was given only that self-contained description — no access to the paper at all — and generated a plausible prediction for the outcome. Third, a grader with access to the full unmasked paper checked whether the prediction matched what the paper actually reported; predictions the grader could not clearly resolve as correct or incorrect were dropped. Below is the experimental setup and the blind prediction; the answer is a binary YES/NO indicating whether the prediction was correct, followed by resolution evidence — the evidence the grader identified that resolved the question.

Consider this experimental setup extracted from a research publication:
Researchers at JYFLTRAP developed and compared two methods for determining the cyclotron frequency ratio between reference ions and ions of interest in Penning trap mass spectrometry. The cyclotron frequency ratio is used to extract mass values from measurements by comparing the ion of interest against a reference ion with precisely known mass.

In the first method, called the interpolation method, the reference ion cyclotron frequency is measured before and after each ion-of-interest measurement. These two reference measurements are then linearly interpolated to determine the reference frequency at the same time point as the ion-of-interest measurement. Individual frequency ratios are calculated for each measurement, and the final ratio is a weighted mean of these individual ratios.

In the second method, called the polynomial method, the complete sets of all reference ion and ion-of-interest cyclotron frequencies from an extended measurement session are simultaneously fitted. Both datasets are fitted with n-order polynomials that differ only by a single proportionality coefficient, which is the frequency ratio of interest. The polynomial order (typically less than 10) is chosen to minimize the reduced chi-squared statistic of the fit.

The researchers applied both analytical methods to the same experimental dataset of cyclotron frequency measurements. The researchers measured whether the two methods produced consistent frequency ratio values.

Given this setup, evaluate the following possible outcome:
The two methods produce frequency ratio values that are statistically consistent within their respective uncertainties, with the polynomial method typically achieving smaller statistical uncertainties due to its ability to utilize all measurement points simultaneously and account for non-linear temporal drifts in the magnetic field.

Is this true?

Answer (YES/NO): NO